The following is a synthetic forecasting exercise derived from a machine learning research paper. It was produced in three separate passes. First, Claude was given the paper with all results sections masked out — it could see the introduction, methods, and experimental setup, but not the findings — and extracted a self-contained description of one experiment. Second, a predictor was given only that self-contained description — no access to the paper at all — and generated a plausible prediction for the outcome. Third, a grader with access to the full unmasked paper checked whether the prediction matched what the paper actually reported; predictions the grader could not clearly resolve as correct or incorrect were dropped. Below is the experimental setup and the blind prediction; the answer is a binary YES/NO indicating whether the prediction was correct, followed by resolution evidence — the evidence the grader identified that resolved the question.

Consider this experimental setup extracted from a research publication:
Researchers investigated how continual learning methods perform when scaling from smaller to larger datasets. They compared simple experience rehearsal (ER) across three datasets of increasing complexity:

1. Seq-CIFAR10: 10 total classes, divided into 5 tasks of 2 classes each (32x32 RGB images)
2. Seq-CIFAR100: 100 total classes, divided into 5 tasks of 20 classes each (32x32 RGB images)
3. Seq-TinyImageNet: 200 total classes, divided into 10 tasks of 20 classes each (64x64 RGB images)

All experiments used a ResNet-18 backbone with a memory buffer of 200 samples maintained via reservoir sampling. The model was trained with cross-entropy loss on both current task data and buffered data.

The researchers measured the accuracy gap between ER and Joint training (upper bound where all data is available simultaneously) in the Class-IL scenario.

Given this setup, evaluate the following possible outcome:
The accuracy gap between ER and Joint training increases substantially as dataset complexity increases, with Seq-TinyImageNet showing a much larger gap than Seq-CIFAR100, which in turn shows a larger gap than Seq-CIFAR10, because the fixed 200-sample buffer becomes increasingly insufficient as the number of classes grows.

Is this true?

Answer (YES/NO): NO